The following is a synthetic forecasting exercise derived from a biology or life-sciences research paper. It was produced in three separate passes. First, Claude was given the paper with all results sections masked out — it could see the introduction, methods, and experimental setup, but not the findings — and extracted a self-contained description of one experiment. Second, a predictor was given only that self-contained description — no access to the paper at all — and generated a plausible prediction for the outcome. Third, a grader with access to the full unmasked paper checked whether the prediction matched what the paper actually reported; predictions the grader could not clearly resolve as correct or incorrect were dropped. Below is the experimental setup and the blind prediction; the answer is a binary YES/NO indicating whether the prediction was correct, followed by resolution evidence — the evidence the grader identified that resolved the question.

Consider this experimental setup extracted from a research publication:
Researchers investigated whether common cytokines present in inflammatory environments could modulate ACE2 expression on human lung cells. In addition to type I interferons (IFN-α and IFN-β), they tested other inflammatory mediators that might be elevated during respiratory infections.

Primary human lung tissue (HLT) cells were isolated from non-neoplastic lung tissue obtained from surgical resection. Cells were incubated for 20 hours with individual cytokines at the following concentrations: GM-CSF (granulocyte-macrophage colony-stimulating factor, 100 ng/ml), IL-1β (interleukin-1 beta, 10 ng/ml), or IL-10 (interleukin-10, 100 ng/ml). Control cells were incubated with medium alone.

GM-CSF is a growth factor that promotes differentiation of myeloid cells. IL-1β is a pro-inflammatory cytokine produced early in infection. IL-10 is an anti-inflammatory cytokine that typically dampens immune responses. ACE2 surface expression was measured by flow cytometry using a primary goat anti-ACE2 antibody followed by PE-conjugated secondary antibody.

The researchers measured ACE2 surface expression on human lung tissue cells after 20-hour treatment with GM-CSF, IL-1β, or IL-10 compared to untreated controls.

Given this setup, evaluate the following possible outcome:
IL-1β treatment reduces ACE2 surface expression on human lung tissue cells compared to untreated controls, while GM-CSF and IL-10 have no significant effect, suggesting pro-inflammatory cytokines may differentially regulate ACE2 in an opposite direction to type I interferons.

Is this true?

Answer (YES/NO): YES